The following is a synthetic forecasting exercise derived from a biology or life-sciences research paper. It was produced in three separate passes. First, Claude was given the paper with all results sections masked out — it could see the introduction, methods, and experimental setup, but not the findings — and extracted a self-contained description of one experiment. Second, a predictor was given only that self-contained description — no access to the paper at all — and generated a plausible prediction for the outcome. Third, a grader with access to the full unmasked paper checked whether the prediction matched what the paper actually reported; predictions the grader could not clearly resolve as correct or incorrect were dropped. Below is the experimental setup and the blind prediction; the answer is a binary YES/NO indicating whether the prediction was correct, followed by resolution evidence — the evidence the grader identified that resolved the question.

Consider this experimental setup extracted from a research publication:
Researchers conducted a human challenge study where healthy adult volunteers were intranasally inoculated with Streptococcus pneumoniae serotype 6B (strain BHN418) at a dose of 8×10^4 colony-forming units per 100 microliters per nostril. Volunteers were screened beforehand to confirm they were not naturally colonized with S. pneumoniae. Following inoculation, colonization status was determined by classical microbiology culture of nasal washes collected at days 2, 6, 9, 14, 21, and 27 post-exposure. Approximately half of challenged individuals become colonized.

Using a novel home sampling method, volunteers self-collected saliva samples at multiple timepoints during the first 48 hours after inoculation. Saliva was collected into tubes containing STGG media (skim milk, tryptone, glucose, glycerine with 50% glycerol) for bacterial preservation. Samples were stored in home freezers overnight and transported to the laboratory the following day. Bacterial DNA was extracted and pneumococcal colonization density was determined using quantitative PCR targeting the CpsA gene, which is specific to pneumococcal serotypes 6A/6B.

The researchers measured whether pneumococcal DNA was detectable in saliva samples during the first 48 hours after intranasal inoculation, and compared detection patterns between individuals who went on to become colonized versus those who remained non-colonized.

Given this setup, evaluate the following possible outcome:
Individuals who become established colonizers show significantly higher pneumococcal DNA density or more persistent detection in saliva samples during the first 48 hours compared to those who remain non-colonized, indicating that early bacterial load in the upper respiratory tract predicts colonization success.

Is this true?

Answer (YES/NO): NO